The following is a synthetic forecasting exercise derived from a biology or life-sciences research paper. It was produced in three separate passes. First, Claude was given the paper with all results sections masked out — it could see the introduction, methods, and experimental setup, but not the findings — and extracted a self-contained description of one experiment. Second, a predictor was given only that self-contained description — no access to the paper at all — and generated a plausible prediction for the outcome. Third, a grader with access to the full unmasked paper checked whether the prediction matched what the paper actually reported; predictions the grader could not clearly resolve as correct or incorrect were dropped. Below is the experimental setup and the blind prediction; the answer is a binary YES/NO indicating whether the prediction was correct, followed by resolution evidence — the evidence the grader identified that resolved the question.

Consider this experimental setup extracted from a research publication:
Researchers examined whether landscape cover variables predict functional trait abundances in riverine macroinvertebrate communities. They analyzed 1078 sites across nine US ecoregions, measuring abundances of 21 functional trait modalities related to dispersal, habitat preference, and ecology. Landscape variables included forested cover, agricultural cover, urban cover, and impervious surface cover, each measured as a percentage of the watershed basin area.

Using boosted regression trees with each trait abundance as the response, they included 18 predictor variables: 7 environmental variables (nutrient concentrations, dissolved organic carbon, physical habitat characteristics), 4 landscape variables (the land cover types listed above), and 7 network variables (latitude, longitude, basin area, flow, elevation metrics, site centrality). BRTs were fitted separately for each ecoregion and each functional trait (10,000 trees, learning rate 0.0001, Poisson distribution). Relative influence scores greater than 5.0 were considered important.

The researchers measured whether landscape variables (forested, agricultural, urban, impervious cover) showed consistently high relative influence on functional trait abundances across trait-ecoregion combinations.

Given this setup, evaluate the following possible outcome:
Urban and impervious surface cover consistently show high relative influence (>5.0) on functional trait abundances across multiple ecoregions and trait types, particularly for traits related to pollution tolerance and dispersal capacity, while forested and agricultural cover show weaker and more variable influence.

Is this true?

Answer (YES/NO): NO